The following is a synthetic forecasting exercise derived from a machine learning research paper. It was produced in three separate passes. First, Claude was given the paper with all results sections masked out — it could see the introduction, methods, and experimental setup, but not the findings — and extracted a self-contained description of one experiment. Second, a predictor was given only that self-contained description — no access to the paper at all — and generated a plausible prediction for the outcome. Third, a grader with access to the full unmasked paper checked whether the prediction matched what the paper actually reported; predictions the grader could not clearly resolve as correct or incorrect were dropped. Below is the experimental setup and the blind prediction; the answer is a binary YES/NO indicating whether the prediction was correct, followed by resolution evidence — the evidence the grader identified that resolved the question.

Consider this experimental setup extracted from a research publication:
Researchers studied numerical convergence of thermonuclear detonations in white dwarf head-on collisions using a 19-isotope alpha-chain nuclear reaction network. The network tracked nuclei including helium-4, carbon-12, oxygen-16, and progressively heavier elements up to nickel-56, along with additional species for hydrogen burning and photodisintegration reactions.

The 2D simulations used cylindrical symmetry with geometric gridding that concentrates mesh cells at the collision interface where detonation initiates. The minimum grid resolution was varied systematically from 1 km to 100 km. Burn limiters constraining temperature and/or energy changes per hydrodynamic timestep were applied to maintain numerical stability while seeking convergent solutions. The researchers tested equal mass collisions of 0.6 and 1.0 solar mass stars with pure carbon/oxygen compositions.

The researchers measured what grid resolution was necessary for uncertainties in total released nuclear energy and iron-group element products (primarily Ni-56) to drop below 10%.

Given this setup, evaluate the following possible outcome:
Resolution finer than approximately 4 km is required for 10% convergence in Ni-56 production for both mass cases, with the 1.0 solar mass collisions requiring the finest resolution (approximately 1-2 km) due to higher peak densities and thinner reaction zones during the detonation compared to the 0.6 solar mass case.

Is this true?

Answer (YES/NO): NO